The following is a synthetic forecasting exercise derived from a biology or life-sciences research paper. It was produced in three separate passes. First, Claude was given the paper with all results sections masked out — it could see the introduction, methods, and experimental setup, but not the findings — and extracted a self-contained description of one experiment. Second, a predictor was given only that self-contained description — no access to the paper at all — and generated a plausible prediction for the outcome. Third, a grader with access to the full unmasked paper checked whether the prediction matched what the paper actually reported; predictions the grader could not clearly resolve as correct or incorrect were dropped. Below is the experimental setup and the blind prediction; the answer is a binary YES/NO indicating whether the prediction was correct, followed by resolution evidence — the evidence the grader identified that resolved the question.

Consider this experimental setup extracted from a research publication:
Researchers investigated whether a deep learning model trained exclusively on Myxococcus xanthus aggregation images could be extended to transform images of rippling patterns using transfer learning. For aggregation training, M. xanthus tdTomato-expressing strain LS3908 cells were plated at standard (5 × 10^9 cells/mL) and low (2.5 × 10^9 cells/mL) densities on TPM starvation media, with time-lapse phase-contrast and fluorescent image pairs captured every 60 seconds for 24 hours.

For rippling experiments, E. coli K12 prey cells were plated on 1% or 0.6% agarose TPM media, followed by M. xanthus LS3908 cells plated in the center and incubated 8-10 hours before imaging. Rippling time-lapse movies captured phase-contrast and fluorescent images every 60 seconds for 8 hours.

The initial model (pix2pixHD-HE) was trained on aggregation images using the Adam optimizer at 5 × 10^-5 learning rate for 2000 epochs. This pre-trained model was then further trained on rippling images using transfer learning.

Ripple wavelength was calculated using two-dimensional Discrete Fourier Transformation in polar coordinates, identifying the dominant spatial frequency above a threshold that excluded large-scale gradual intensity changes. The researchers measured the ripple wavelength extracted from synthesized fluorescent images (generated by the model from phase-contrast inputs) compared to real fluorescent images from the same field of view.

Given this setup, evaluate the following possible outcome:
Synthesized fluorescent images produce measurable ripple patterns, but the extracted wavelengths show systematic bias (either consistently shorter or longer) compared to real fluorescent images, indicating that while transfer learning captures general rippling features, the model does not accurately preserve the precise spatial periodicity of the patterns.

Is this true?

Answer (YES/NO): NO